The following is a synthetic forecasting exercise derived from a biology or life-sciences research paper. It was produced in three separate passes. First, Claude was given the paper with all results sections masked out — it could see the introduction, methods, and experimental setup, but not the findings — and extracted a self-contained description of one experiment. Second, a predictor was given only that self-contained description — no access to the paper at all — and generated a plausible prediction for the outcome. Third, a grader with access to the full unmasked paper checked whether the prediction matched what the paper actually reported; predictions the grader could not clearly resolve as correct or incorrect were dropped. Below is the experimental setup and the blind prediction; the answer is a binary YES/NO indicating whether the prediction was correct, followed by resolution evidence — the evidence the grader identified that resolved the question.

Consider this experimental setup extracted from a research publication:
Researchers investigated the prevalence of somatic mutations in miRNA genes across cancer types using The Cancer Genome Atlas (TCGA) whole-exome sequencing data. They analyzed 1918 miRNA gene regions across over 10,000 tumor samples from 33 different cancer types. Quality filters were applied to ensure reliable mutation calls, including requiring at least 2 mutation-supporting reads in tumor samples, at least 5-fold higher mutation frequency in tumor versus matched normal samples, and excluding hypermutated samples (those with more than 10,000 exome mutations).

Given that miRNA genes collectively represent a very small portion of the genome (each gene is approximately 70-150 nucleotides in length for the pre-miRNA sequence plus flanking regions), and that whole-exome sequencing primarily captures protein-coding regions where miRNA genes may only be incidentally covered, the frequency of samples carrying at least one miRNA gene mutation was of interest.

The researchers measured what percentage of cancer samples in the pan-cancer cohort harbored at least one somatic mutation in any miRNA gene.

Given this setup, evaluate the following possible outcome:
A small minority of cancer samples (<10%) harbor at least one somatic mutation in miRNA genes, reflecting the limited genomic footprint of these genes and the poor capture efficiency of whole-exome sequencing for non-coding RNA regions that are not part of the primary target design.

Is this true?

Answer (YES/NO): NO